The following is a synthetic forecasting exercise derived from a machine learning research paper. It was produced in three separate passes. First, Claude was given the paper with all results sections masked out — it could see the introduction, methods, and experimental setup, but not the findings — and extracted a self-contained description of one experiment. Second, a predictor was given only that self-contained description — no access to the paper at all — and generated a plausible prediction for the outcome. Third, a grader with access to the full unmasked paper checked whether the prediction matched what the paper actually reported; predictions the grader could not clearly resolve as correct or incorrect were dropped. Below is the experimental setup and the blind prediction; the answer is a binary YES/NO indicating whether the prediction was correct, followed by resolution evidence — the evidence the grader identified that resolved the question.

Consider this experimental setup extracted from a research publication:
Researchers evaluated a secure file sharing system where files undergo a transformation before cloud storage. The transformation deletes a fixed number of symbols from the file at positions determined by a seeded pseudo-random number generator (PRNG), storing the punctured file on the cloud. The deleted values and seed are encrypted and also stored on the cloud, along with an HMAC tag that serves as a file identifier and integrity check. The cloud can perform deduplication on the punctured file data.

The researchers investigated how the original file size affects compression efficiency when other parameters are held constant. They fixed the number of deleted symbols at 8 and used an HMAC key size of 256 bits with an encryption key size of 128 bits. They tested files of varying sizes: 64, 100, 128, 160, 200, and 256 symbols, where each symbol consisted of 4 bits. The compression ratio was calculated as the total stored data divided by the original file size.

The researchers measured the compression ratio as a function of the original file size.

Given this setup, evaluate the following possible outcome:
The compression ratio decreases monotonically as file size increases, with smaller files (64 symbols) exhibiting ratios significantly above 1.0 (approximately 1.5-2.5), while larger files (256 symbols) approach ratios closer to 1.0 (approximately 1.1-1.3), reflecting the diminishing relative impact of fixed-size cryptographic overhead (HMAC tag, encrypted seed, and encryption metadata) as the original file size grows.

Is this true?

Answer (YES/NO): NO